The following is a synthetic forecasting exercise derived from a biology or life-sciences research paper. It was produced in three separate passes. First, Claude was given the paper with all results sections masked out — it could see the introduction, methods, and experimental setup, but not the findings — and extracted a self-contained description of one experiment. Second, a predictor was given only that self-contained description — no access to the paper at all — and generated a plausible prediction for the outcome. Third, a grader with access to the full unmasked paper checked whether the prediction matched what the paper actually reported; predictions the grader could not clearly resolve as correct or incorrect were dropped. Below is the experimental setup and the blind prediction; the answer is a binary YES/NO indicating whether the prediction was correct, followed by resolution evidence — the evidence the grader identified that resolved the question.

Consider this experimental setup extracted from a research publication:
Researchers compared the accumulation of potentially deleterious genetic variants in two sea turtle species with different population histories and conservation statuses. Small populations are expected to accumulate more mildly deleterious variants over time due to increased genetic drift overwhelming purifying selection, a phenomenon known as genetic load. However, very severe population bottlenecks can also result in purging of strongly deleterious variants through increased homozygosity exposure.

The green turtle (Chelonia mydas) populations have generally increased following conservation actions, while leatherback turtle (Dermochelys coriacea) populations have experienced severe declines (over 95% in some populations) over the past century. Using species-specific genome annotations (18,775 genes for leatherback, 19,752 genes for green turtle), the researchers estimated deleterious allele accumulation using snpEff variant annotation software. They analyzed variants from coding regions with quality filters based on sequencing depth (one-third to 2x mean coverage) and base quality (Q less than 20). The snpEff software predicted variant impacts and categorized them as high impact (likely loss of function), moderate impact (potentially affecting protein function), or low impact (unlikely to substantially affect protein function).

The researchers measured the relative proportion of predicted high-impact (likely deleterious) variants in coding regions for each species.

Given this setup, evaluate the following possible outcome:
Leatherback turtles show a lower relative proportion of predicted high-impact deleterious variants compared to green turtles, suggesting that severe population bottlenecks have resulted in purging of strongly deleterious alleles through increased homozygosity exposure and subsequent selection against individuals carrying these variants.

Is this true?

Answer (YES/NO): NO